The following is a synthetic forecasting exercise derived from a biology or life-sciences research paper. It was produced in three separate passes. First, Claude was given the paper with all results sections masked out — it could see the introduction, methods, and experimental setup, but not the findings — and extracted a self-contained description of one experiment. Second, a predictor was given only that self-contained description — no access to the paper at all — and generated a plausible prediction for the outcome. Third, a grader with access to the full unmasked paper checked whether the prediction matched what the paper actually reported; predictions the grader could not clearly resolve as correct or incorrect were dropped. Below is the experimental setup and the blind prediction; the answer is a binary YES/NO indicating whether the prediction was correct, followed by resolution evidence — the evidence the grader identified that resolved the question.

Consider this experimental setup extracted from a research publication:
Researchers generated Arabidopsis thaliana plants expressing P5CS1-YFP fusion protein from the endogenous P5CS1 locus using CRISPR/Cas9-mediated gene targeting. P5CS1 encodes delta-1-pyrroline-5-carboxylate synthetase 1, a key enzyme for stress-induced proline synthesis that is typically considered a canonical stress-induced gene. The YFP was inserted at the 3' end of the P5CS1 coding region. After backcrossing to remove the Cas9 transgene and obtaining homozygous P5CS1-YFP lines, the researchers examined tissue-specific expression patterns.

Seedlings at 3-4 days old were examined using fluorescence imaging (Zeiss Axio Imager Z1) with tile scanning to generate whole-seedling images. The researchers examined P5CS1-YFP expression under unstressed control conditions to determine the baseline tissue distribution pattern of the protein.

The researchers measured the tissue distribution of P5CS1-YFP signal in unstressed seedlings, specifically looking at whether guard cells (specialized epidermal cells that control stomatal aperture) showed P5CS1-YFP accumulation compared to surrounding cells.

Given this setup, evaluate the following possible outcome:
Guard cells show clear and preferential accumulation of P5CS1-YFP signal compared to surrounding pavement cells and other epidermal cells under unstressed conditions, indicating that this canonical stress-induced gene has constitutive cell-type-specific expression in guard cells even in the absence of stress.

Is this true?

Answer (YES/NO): YES